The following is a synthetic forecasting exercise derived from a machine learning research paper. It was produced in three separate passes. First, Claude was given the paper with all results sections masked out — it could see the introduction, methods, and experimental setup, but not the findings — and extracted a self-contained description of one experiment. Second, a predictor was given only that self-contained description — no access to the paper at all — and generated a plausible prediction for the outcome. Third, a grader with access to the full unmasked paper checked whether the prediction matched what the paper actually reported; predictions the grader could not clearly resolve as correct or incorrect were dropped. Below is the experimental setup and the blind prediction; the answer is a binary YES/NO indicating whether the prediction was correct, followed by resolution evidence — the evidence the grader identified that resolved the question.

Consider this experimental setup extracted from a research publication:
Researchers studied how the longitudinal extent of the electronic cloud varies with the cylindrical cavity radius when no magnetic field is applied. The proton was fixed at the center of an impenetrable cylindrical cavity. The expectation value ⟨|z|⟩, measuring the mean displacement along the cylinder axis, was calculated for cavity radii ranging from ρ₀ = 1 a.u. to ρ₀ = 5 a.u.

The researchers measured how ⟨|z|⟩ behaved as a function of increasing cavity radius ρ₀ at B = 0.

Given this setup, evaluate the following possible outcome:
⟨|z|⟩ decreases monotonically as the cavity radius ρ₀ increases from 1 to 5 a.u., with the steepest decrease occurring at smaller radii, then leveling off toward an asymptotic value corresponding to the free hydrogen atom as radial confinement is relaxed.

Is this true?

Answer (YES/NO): NO